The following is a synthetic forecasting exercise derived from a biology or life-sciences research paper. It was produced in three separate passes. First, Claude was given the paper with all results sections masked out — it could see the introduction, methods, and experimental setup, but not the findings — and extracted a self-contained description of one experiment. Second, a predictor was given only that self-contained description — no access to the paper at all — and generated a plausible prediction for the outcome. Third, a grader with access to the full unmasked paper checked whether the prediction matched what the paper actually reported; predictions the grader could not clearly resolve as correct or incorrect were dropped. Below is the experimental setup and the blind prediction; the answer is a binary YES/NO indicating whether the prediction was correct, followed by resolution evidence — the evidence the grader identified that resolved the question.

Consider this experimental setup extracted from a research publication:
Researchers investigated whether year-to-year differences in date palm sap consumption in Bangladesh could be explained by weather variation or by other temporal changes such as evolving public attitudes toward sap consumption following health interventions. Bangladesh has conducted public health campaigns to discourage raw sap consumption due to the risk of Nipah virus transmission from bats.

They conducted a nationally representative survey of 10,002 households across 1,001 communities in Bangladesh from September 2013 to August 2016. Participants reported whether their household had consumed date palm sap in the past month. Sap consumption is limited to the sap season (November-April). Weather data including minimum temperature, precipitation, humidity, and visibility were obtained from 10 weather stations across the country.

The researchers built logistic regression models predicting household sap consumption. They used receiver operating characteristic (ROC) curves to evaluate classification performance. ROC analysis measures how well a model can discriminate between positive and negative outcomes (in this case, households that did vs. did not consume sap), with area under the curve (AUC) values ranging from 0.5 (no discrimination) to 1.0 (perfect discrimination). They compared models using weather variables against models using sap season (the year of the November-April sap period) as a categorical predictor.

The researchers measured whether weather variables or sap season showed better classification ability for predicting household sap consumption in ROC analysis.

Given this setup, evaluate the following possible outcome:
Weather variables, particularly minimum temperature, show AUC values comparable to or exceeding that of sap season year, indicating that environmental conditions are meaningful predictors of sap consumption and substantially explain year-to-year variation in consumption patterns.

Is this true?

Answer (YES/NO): YES